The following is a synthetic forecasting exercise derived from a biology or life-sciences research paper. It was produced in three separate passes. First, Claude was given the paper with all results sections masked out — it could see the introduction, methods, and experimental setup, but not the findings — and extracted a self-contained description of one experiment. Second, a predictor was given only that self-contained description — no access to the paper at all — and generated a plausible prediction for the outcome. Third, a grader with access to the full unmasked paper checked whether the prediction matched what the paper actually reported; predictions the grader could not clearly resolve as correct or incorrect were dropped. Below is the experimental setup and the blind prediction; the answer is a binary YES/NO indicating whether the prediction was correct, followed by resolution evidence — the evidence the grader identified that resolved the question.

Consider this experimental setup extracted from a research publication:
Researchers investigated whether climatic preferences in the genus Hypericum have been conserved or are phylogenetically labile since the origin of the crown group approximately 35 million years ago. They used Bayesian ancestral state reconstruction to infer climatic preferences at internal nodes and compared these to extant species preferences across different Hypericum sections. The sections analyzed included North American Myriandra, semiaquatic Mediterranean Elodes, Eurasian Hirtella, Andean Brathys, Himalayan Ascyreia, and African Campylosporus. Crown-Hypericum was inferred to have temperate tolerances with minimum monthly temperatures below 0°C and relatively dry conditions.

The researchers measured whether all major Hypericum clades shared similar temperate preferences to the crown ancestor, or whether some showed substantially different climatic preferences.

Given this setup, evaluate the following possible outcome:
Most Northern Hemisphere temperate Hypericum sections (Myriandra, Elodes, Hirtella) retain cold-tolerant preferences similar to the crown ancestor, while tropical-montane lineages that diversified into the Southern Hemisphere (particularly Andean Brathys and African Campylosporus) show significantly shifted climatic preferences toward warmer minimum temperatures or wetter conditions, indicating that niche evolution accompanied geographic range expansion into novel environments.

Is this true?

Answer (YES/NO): YES